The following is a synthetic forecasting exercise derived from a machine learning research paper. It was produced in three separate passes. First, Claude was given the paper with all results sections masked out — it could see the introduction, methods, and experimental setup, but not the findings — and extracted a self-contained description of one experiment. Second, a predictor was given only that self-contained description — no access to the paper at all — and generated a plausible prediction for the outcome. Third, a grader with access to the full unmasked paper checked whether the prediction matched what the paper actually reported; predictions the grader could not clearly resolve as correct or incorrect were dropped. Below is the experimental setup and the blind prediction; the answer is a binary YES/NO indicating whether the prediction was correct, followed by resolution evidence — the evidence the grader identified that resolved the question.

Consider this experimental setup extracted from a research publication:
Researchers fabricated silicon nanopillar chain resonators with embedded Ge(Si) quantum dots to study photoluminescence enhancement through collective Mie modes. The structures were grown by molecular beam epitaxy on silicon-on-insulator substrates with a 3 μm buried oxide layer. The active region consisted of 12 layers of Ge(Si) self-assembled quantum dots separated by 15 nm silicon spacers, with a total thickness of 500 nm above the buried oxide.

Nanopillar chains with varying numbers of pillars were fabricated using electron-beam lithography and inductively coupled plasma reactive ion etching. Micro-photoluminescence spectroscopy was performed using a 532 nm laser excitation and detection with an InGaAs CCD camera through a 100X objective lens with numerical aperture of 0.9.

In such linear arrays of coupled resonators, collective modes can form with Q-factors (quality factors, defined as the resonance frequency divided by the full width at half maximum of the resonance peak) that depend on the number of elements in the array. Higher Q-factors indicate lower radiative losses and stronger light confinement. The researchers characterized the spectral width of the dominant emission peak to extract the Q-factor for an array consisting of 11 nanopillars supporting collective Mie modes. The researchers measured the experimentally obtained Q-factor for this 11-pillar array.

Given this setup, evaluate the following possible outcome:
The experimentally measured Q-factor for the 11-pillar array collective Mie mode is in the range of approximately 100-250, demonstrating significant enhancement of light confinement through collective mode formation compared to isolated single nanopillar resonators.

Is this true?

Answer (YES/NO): NO